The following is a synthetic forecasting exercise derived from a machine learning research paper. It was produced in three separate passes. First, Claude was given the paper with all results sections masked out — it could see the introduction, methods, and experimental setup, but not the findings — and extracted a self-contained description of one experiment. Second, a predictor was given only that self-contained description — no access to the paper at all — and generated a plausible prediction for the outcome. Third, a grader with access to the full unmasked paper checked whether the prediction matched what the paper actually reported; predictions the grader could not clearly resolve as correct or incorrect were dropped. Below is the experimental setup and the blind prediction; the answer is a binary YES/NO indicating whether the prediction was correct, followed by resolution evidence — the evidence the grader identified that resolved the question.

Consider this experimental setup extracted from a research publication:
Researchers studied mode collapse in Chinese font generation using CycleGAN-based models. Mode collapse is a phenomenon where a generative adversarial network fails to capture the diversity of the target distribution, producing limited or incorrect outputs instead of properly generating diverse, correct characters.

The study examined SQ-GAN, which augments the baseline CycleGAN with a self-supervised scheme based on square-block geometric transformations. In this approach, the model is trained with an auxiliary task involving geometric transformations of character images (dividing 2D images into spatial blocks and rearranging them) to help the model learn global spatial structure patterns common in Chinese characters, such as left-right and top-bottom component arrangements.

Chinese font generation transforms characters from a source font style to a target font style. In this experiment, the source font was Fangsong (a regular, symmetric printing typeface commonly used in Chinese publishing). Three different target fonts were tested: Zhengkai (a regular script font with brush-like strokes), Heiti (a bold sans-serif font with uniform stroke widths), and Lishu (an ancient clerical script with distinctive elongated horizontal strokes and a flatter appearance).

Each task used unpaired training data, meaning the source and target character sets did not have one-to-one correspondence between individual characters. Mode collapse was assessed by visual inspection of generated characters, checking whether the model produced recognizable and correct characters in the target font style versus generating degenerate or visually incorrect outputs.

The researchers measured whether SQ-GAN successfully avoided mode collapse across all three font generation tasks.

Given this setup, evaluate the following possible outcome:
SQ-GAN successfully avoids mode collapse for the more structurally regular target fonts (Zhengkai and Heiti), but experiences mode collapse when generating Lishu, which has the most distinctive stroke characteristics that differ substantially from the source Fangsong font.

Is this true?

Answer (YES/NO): NO